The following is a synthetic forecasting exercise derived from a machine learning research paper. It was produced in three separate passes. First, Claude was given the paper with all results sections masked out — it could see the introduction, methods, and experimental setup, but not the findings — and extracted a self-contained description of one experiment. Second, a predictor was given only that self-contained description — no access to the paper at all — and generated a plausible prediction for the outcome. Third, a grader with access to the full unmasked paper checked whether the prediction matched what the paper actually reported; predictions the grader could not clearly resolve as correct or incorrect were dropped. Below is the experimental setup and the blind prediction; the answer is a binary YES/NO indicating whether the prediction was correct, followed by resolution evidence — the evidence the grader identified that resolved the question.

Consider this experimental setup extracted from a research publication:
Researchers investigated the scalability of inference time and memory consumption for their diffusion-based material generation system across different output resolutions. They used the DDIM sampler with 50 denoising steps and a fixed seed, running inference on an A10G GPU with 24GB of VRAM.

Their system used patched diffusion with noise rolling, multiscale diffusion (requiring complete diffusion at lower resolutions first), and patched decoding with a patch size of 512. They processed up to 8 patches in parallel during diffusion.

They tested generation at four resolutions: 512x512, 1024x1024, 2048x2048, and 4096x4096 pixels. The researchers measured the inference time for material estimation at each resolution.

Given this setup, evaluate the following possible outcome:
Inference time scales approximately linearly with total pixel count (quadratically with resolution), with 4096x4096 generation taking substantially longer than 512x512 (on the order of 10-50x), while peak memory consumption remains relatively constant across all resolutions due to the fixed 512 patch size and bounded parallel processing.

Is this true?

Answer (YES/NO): NO